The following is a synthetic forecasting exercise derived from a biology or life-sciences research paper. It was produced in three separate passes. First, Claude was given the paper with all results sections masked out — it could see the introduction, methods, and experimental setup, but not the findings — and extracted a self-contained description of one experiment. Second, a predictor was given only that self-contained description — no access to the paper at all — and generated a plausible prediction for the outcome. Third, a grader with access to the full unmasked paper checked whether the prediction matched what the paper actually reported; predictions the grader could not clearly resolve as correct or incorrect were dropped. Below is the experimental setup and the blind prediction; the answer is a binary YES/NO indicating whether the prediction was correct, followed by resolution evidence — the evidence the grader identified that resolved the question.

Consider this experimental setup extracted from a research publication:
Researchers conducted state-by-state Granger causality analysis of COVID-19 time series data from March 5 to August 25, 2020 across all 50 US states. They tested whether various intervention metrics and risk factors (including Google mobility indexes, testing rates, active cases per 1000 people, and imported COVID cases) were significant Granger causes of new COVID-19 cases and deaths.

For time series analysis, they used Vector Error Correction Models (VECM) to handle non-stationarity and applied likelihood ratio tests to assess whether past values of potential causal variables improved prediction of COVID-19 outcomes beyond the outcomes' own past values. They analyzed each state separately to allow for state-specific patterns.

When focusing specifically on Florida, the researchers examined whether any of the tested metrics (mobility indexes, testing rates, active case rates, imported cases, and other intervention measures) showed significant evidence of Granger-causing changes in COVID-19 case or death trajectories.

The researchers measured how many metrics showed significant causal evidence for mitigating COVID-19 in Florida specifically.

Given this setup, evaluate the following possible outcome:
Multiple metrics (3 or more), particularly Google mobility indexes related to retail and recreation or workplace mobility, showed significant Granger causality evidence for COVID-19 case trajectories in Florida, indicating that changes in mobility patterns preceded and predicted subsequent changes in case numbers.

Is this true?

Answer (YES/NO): NO